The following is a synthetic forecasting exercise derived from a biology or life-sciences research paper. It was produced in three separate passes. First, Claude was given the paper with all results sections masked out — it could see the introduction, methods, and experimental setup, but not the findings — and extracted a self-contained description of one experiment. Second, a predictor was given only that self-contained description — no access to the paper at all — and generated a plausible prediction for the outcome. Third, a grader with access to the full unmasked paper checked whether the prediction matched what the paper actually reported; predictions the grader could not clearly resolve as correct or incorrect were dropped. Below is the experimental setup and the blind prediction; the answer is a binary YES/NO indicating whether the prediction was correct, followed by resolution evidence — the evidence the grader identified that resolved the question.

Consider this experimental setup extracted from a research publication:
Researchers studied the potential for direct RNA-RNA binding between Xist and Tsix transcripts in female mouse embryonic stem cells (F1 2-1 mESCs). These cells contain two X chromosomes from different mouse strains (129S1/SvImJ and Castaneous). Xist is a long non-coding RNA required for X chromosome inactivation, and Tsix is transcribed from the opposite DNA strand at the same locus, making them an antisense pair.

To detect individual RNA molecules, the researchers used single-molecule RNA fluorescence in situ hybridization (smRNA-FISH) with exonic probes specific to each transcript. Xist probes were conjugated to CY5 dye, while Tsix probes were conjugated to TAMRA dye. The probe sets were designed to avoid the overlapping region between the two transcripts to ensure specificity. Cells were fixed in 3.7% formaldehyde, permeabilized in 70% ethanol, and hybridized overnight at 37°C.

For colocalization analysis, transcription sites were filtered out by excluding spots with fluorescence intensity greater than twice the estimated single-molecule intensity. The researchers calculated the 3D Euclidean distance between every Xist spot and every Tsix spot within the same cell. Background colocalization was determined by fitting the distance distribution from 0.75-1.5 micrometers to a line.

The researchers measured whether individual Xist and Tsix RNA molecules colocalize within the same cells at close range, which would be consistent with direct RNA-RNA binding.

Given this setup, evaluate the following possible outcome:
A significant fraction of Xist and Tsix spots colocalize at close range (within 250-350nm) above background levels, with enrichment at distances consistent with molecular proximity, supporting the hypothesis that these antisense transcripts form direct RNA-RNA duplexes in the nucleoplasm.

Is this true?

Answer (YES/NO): NO